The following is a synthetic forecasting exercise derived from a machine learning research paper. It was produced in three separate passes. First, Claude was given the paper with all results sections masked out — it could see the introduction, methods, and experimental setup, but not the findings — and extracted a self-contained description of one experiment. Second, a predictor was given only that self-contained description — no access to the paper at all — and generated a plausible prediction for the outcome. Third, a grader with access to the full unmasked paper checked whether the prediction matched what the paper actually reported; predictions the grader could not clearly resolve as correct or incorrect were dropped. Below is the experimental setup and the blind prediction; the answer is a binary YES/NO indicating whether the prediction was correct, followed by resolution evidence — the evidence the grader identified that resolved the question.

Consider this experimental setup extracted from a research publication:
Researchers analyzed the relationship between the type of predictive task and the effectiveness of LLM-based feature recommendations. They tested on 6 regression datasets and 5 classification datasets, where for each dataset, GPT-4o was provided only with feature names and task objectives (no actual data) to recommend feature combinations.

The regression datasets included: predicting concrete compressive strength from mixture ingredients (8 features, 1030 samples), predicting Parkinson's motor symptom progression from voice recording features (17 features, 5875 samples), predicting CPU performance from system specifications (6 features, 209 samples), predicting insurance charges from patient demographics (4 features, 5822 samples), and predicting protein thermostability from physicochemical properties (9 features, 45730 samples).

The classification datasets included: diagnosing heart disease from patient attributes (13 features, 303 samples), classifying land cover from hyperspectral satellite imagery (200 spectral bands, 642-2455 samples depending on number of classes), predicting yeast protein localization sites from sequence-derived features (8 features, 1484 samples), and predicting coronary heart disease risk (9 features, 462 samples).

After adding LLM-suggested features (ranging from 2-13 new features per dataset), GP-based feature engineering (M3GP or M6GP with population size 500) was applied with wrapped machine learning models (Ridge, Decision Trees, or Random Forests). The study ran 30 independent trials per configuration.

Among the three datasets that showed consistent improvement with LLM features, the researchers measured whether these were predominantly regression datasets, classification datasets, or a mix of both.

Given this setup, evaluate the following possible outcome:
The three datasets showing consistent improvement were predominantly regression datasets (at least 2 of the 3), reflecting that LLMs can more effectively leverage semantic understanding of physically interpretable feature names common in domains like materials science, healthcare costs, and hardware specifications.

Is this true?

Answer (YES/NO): YES